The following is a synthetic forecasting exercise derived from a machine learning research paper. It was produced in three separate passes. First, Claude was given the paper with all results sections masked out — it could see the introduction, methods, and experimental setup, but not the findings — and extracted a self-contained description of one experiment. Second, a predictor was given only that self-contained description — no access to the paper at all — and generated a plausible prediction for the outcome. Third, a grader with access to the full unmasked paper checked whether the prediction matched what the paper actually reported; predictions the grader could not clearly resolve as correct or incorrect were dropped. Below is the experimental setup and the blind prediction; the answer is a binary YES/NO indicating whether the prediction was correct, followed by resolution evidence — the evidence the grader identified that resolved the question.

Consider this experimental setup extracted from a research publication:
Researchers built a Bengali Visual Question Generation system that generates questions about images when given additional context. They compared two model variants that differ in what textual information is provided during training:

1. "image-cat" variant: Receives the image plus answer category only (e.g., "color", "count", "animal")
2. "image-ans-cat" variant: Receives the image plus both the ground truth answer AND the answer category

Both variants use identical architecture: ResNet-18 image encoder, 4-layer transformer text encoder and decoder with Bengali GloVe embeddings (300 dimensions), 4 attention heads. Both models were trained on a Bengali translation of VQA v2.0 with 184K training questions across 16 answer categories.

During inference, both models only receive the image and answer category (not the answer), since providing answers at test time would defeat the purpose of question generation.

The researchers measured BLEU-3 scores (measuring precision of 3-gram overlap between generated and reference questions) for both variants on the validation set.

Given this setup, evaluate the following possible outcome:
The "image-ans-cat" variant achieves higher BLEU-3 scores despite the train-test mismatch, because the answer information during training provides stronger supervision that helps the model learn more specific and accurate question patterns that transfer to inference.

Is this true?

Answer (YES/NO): NO